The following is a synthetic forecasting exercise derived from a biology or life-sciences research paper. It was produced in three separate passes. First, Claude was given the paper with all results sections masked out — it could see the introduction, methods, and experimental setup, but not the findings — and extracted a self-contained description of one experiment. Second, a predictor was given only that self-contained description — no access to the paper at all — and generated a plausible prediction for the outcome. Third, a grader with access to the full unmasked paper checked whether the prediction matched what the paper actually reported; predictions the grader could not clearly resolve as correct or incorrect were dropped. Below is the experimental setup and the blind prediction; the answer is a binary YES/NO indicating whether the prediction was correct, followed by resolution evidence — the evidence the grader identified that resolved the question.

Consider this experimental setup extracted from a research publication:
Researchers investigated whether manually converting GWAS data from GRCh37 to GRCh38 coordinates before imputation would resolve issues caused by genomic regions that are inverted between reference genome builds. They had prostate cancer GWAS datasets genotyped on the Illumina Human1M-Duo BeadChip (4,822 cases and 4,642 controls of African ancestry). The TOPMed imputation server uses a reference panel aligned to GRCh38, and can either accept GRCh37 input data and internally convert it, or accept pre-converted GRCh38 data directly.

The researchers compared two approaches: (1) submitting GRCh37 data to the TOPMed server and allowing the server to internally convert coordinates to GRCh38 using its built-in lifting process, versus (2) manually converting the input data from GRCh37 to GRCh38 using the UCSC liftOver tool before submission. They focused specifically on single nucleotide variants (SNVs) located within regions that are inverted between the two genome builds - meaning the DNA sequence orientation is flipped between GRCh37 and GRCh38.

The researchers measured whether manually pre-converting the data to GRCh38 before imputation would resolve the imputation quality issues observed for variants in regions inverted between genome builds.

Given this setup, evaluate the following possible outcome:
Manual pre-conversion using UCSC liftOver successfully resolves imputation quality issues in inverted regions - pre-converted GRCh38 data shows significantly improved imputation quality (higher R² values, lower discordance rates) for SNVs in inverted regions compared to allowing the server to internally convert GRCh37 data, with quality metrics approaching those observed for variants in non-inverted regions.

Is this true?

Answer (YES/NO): NO